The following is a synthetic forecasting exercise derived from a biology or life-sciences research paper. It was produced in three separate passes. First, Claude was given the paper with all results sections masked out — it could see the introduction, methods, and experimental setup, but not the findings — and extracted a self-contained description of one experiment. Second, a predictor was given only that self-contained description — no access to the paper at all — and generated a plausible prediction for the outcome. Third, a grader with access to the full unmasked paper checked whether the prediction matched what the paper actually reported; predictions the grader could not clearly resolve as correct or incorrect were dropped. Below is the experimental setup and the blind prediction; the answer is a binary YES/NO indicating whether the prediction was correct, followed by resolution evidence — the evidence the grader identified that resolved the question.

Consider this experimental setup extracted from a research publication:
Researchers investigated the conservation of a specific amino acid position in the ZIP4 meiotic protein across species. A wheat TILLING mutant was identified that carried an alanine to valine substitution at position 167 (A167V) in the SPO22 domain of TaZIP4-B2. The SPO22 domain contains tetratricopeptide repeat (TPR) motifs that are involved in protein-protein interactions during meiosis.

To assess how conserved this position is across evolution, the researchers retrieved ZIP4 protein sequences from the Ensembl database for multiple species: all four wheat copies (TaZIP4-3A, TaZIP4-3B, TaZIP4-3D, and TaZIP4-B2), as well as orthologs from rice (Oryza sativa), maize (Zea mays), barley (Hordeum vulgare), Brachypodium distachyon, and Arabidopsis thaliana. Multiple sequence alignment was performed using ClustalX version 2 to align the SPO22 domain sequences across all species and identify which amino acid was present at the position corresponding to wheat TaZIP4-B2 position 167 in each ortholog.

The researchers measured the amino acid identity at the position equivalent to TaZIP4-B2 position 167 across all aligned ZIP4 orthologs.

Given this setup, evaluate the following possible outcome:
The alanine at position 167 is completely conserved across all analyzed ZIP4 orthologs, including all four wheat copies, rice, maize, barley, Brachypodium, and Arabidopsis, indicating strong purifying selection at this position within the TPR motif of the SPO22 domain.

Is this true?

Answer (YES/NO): YES